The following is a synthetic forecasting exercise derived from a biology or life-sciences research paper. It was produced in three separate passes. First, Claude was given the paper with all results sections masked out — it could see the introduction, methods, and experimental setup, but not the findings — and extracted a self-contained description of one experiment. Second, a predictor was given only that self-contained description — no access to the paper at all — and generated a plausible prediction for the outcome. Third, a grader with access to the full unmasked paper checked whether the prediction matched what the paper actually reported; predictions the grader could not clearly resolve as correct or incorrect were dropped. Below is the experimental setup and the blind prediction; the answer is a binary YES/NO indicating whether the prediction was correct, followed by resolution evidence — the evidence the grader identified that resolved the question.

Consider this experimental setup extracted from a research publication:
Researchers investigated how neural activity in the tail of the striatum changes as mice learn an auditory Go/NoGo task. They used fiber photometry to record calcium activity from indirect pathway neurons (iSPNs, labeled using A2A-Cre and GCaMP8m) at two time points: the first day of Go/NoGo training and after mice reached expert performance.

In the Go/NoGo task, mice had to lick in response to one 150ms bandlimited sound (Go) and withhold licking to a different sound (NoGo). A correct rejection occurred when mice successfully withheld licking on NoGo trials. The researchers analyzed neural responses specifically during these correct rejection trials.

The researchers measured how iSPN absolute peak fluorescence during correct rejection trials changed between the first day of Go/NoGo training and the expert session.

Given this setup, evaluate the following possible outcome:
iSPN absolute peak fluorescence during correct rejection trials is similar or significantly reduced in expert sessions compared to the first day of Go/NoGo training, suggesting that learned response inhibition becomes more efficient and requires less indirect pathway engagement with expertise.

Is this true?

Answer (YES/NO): YES